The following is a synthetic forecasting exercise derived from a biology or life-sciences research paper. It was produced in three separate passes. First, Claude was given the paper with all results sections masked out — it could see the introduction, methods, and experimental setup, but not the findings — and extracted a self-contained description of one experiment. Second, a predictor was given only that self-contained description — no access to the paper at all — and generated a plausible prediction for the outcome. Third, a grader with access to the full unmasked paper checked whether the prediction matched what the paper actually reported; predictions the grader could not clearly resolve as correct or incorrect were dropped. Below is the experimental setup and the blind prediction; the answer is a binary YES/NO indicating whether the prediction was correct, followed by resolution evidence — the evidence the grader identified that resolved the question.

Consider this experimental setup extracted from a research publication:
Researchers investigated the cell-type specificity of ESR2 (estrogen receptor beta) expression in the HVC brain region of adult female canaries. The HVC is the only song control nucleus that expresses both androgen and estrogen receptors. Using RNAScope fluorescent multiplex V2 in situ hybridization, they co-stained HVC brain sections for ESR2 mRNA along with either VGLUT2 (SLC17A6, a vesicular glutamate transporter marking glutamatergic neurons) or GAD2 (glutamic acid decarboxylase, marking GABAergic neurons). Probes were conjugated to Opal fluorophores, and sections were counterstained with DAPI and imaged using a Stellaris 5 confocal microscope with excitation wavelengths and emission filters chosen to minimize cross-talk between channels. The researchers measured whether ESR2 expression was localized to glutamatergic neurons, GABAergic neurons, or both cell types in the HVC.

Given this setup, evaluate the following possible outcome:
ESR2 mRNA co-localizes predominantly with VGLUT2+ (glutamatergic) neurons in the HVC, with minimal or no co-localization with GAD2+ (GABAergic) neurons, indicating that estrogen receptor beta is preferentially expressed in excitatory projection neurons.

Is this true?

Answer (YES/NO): NO